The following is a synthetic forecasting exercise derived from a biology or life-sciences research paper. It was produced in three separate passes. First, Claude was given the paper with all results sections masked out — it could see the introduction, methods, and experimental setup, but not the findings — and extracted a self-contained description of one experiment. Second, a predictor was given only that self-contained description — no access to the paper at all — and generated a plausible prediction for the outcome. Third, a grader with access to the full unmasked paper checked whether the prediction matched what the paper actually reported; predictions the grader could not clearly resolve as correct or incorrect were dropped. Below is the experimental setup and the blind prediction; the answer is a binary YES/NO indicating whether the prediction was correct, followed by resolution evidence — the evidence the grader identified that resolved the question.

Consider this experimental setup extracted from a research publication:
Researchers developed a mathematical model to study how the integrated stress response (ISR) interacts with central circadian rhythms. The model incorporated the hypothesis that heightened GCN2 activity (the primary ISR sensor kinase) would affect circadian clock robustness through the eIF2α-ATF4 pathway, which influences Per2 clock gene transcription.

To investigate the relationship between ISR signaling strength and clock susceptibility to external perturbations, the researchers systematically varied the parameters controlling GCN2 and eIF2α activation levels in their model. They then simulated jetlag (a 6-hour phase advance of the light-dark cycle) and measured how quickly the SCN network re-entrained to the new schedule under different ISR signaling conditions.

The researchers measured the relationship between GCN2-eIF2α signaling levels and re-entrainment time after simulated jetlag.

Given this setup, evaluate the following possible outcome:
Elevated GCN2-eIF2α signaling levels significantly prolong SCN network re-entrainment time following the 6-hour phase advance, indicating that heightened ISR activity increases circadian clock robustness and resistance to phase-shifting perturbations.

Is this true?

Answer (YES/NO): YES